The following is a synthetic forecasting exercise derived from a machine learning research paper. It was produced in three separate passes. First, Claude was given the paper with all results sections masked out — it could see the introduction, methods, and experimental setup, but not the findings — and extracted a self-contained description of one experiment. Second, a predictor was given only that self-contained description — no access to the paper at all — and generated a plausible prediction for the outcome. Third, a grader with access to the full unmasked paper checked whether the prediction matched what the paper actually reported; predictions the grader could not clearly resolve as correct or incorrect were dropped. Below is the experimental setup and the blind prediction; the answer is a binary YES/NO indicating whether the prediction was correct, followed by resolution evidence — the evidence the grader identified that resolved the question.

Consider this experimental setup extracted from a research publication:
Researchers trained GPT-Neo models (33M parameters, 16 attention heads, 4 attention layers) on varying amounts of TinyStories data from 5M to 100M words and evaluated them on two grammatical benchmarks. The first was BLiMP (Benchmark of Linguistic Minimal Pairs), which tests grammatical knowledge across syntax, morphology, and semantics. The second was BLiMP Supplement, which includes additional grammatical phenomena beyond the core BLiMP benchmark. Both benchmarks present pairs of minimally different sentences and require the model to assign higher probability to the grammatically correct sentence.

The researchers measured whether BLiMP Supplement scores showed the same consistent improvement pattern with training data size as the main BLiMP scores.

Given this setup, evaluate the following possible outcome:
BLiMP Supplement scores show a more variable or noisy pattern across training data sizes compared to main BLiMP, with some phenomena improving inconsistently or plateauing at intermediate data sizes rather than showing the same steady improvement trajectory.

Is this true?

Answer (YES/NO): YES